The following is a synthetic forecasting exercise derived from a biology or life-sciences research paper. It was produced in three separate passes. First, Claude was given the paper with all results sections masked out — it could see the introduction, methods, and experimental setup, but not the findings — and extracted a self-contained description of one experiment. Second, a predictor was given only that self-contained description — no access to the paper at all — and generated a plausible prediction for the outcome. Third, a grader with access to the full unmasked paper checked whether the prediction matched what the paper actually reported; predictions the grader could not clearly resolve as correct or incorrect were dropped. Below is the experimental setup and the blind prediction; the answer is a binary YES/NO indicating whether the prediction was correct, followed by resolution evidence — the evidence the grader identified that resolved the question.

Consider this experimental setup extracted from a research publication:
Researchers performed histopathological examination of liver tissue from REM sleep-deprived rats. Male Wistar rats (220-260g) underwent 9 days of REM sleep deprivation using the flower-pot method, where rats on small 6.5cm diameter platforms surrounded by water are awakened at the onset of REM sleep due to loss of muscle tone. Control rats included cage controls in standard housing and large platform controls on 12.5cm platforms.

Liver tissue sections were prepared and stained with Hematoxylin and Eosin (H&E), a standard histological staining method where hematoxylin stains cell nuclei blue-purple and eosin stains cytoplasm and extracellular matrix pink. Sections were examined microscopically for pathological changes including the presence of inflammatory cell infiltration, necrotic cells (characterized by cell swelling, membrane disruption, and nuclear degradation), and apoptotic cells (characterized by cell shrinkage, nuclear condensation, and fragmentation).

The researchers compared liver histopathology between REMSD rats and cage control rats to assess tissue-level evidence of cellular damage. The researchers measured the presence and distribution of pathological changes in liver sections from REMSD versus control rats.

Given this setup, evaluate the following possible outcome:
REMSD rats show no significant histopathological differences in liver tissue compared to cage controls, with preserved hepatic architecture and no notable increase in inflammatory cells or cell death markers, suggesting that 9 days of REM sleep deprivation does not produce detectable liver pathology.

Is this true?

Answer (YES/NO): NO